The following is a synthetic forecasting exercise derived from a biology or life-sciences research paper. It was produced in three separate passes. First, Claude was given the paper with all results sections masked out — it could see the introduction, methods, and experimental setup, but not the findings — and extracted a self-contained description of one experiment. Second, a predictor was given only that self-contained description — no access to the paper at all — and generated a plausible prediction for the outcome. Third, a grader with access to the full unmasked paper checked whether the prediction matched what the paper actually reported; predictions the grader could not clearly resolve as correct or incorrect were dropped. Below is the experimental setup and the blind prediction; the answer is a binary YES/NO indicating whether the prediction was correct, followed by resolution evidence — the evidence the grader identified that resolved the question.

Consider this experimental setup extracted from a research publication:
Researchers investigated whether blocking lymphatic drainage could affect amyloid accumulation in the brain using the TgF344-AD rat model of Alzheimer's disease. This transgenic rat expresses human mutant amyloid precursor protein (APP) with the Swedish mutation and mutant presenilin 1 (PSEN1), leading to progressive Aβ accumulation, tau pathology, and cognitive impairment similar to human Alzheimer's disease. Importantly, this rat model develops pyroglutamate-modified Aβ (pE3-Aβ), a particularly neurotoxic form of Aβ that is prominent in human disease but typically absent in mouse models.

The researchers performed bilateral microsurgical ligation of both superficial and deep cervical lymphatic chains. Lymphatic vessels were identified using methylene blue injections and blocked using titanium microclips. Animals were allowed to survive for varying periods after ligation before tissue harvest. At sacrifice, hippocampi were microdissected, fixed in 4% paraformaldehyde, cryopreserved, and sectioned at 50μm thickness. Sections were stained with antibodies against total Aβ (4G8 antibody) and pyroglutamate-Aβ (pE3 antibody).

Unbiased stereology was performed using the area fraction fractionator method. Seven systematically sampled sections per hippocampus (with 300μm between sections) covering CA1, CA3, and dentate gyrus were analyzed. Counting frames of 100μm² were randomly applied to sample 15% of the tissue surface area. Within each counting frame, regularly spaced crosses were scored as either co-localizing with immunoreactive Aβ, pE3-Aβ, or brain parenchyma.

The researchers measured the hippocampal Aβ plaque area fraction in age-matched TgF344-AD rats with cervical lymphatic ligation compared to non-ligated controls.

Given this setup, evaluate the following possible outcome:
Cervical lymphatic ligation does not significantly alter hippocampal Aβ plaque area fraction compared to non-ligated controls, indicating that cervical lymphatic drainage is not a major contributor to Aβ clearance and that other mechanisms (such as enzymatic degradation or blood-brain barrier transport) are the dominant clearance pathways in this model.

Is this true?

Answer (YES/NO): NO